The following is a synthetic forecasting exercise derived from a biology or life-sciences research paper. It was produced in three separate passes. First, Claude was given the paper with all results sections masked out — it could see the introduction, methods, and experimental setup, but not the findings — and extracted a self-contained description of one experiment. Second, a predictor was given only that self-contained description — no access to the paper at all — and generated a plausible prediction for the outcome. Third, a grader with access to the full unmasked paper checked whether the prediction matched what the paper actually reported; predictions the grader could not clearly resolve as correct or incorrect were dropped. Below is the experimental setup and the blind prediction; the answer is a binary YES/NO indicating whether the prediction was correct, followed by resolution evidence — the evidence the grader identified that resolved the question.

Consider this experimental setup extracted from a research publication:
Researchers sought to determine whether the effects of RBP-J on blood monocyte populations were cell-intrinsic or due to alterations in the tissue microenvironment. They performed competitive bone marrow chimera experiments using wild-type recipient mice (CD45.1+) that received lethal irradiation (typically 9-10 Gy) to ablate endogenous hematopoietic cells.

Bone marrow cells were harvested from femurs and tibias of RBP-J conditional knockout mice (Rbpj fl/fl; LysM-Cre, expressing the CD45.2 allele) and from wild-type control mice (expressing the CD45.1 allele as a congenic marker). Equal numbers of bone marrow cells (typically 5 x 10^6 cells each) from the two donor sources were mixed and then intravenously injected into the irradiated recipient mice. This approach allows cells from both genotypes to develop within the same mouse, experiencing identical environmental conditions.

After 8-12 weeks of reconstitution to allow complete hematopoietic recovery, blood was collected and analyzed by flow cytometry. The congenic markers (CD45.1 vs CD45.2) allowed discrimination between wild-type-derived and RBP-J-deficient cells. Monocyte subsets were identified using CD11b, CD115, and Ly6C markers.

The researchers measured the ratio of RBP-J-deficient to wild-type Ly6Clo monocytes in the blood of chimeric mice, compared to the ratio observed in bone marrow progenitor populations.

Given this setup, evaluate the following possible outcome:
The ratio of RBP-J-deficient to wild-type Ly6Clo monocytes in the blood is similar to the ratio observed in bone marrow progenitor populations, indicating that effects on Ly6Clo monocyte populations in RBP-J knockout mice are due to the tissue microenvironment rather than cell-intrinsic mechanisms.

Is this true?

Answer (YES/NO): NO